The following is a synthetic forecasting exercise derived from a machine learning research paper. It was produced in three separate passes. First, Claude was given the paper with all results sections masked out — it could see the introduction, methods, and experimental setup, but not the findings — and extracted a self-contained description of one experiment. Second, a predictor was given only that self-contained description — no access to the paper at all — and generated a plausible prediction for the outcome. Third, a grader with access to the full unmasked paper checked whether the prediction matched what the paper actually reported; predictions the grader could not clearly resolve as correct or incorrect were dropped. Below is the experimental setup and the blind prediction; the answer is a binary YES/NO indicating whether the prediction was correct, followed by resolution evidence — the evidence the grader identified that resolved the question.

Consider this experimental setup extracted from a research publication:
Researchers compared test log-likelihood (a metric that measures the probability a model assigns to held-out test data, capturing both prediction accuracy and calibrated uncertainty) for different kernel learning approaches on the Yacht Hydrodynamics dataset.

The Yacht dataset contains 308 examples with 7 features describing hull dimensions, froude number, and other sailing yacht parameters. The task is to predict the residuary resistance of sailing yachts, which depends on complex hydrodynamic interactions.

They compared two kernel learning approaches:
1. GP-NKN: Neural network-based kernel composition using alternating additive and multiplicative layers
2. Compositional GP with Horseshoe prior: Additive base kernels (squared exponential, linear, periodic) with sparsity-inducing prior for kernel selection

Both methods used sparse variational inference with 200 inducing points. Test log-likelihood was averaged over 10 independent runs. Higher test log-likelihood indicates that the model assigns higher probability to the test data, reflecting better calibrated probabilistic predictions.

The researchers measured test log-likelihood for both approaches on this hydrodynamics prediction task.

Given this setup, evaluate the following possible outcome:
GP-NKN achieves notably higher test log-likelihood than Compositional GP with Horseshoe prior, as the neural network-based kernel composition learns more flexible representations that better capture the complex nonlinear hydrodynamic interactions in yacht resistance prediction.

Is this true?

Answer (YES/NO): YES